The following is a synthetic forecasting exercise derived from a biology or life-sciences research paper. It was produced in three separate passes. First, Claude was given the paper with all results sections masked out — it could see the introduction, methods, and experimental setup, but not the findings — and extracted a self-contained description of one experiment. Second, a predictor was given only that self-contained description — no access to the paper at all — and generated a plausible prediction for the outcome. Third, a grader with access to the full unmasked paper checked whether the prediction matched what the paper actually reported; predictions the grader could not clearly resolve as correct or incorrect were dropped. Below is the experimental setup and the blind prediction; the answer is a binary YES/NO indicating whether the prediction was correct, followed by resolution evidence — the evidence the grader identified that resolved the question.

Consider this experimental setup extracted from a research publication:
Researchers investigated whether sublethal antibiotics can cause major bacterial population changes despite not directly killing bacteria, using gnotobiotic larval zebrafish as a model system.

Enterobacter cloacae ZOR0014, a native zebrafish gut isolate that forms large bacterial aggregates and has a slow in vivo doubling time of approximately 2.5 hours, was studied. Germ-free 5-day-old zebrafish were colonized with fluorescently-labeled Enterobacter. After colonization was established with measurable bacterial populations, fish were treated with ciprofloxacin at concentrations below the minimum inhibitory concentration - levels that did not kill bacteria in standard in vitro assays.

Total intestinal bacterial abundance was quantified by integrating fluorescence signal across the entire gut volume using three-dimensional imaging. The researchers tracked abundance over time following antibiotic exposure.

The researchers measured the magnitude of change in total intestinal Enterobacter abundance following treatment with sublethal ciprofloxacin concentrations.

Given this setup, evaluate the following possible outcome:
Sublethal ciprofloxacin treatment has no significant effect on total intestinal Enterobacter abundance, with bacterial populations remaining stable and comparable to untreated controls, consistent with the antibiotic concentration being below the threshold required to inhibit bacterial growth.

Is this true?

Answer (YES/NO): NO